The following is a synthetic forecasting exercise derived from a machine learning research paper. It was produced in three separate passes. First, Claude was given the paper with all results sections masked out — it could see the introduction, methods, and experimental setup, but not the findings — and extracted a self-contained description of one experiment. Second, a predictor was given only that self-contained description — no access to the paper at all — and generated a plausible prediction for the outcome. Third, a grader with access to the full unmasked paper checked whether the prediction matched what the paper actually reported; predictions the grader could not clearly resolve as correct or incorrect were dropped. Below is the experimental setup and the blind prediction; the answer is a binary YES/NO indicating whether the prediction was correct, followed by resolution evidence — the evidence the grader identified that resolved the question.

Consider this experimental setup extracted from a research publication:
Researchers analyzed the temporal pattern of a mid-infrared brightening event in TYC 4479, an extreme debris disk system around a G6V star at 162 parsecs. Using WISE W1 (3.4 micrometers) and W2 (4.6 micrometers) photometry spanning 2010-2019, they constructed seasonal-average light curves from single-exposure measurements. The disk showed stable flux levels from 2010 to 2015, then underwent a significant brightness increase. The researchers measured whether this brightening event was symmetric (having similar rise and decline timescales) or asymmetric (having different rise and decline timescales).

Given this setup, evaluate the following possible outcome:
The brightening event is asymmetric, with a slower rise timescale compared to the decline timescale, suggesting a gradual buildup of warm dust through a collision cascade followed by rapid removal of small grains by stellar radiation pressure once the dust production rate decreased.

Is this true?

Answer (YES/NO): NO